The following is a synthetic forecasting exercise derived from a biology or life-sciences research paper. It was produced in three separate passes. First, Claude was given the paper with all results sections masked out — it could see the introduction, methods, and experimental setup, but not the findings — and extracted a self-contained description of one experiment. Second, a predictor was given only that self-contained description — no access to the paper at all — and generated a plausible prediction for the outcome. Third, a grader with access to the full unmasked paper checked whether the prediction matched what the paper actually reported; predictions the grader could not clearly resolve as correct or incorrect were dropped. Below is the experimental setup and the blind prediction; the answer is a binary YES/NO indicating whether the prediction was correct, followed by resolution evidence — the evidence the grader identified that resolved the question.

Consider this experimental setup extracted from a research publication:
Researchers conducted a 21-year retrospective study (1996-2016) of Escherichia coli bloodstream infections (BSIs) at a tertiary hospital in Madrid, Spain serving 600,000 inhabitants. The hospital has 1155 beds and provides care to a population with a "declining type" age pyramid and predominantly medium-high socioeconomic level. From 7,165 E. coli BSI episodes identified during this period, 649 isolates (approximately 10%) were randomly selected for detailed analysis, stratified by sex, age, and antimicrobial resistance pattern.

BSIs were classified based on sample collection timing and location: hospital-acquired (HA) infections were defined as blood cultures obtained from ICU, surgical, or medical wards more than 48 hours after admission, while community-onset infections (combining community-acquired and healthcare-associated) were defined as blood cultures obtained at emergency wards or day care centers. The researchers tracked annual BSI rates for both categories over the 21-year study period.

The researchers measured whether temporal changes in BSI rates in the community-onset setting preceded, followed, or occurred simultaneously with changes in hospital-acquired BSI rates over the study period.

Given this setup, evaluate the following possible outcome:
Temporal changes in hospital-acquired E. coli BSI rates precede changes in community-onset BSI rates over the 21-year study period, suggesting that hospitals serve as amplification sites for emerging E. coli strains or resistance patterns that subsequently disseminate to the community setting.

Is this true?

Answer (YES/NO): NO